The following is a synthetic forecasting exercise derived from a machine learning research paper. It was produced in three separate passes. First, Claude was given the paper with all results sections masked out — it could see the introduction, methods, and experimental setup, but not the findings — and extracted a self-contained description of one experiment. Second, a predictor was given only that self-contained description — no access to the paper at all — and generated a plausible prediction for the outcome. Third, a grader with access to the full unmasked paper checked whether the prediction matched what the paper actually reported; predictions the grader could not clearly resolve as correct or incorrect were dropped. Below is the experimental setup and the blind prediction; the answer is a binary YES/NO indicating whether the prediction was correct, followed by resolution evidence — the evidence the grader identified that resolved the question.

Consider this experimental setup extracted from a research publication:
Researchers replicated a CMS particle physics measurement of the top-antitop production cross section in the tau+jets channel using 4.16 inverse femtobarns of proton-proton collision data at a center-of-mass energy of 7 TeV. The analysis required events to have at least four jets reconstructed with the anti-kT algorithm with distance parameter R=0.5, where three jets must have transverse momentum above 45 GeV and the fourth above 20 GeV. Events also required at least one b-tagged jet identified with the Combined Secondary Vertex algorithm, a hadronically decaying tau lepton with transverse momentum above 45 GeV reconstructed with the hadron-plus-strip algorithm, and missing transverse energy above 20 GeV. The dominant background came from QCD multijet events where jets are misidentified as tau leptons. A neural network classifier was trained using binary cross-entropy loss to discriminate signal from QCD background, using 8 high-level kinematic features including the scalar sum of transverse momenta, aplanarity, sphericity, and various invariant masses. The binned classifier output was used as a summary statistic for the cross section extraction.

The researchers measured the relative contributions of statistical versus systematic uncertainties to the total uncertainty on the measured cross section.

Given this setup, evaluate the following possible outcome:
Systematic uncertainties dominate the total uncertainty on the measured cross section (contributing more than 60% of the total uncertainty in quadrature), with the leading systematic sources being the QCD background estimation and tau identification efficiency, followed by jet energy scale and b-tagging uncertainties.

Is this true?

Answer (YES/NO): NO